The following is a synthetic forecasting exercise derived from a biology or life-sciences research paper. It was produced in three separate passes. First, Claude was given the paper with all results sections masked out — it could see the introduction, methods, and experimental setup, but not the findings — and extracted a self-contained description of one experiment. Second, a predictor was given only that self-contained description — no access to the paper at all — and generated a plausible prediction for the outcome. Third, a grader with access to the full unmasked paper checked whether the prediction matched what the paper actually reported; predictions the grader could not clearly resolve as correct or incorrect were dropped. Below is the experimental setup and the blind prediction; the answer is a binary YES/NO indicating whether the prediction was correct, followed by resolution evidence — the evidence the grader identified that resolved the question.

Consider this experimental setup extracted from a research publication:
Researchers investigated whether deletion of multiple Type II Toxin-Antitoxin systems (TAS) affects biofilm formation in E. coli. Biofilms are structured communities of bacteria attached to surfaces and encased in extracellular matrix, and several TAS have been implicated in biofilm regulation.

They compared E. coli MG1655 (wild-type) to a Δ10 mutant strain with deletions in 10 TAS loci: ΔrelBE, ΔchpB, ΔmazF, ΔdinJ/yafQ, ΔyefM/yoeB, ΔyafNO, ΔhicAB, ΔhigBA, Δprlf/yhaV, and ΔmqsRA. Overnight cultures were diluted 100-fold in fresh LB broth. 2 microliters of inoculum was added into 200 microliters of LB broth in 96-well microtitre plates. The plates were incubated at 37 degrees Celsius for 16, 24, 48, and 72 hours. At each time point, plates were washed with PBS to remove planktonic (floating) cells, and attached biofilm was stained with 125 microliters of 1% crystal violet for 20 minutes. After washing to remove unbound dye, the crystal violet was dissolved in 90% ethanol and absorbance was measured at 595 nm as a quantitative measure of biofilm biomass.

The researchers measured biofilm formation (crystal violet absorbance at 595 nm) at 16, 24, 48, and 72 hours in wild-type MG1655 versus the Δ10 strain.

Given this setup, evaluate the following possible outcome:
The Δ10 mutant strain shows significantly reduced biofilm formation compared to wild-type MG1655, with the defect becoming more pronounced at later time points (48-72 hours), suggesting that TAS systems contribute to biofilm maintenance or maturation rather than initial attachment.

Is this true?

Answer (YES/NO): NO